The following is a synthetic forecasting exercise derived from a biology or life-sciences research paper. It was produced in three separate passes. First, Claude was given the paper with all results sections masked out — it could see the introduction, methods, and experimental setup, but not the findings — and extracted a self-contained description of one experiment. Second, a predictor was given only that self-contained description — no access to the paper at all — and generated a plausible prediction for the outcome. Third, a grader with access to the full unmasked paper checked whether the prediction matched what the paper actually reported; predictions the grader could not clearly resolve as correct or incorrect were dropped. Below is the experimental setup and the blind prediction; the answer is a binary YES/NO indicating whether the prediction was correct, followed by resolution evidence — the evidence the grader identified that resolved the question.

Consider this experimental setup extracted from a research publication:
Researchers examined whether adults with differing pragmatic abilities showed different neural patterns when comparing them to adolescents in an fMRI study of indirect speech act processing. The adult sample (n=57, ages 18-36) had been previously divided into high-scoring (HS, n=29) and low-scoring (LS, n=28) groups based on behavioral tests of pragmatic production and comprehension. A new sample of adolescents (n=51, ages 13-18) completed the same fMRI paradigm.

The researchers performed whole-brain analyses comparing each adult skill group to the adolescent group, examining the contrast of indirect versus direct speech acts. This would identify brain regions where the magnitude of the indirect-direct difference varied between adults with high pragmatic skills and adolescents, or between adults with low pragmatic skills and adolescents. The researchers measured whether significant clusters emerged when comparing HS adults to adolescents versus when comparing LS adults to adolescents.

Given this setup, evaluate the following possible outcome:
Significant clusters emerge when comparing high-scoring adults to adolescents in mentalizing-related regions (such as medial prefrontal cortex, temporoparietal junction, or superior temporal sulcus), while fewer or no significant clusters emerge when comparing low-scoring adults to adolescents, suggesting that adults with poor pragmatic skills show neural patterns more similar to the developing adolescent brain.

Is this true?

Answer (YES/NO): NO